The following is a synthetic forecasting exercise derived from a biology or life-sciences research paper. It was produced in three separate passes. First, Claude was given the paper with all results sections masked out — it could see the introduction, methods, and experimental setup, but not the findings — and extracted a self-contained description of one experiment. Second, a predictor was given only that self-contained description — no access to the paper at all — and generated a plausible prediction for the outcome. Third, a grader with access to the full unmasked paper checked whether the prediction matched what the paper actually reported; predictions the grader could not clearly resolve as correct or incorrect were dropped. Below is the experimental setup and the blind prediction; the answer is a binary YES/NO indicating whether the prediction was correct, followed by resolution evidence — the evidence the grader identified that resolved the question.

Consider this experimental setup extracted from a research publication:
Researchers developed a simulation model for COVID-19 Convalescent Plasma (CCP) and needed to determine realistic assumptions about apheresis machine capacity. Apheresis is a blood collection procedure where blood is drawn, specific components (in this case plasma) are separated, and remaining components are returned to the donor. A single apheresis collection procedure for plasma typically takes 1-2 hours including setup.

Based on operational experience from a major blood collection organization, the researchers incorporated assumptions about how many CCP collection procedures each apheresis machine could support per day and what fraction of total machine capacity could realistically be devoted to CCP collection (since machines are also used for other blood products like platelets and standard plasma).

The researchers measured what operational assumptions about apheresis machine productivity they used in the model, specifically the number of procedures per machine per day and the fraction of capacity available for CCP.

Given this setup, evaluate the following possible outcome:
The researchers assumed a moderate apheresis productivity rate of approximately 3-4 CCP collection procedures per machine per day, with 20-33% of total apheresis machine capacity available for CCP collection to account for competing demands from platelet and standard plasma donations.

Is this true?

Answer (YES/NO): NO